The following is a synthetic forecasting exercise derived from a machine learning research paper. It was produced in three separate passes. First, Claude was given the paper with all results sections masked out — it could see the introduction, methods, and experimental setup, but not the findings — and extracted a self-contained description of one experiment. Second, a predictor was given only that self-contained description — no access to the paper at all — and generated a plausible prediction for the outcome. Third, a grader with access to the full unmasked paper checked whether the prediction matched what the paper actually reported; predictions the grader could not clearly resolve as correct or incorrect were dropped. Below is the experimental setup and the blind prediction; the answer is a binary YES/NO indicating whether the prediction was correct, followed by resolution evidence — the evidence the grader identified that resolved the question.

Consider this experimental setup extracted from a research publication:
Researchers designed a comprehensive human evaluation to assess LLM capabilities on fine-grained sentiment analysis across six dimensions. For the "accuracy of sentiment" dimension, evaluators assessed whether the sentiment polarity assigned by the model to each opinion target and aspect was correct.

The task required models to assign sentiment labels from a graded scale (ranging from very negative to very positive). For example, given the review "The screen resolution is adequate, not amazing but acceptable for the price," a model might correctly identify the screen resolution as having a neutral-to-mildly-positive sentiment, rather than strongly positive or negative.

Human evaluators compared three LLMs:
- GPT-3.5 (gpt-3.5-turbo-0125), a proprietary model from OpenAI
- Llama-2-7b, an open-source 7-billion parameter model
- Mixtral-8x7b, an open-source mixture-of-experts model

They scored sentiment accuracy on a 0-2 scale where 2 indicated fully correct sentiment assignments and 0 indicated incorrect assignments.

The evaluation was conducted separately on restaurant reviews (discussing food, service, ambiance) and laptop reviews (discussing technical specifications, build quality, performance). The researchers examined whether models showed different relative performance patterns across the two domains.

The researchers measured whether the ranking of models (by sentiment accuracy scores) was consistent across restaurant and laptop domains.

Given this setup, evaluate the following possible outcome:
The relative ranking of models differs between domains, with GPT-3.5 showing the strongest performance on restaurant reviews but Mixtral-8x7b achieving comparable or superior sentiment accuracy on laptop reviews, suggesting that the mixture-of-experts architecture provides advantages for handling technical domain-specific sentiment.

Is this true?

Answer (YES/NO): NO